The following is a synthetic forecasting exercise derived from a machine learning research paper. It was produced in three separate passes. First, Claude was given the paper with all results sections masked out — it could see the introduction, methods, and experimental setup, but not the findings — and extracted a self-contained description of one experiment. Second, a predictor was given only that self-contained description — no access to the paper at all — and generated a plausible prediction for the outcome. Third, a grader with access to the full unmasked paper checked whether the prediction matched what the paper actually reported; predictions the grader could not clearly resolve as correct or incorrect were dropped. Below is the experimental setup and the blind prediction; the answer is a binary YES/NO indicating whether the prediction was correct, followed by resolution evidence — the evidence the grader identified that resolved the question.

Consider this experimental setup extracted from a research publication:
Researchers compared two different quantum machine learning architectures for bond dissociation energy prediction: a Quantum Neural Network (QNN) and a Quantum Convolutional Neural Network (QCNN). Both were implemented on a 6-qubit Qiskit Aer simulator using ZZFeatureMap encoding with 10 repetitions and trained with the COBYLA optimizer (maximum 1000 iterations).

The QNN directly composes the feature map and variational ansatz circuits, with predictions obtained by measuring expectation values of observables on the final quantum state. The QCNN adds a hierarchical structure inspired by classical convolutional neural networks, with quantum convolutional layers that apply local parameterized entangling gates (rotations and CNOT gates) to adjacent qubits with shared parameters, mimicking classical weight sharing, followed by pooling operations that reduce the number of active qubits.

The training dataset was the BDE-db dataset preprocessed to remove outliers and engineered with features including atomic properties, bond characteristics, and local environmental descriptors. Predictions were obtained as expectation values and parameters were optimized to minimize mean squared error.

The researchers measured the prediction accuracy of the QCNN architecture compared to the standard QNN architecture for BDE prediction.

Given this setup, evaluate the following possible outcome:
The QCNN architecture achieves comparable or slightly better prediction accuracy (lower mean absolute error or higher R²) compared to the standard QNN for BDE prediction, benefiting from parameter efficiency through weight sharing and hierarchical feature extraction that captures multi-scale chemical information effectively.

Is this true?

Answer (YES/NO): NO